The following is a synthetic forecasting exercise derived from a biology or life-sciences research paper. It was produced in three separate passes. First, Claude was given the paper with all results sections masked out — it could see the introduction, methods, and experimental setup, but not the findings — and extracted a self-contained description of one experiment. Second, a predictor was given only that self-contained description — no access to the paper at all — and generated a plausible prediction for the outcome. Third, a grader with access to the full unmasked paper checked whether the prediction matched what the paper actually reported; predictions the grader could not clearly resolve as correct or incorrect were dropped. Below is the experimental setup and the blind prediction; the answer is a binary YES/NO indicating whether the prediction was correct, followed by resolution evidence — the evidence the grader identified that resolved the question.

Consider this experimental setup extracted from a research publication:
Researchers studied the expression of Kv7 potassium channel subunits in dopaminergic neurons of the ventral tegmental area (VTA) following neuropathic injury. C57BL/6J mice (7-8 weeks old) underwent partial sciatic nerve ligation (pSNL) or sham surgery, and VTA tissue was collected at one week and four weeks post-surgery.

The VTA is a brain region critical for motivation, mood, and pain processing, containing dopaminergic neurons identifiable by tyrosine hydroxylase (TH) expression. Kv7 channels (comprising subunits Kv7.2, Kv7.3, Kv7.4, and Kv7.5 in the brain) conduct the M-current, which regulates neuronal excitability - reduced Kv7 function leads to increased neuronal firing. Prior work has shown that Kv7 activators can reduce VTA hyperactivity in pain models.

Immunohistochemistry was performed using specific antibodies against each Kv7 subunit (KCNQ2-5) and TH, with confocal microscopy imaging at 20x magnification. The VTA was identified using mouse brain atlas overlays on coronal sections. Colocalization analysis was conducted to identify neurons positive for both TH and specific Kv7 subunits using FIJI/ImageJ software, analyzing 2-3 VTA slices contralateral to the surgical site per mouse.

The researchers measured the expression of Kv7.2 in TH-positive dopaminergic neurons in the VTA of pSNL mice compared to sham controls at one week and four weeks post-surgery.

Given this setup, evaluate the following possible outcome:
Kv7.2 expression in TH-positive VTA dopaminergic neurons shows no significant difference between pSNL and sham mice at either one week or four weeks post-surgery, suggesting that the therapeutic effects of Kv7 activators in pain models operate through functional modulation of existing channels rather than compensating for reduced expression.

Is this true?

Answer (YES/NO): NO